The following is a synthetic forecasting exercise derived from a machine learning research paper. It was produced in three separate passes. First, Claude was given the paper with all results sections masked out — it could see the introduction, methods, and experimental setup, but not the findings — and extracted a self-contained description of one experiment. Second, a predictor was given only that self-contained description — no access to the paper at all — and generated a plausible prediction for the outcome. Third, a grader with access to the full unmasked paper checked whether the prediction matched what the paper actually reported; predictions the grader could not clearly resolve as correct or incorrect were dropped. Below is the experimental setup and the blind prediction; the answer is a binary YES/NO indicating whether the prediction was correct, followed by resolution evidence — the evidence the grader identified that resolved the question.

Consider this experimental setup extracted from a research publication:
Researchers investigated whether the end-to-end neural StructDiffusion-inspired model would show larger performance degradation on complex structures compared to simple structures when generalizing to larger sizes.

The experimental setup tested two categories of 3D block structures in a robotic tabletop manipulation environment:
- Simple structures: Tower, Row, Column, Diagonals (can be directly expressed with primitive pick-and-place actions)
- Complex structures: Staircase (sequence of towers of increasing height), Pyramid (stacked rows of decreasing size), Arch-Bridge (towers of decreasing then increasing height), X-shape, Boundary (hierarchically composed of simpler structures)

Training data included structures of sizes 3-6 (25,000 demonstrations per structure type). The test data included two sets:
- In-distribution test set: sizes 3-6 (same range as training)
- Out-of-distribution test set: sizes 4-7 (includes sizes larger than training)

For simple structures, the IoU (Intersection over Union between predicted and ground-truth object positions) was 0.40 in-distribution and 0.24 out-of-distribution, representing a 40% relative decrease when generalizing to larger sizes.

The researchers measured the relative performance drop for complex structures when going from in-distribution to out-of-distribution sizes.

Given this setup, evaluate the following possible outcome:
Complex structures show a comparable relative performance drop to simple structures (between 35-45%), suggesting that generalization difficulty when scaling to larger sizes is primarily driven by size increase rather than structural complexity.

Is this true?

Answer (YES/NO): NO